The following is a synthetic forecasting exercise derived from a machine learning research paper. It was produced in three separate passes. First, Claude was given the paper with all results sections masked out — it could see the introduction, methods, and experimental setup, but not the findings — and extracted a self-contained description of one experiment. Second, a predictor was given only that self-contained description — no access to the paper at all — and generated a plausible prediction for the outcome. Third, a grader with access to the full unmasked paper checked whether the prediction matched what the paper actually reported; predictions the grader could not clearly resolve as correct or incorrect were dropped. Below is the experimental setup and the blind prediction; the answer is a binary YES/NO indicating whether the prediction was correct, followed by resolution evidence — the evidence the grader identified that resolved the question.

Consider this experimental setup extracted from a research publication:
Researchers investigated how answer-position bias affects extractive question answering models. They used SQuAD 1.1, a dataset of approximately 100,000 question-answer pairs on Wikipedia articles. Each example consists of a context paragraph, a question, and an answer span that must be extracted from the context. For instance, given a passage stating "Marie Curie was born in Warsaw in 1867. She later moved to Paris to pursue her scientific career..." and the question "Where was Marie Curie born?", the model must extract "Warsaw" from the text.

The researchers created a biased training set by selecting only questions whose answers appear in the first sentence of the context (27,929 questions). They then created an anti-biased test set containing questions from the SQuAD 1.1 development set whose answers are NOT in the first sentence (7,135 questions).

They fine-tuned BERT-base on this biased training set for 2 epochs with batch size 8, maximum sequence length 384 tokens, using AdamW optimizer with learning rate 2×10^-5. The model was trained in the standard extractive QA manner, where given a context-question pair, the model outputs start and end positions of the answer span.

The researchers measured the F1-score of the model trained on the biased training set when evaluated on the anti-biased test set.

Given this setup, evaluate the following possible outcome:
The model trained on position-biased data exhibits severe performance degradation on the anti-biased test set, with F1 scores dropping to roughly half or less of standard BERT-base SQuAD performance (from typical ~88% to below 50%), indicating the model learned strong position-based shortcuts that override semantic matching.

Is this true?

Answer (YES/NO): YES